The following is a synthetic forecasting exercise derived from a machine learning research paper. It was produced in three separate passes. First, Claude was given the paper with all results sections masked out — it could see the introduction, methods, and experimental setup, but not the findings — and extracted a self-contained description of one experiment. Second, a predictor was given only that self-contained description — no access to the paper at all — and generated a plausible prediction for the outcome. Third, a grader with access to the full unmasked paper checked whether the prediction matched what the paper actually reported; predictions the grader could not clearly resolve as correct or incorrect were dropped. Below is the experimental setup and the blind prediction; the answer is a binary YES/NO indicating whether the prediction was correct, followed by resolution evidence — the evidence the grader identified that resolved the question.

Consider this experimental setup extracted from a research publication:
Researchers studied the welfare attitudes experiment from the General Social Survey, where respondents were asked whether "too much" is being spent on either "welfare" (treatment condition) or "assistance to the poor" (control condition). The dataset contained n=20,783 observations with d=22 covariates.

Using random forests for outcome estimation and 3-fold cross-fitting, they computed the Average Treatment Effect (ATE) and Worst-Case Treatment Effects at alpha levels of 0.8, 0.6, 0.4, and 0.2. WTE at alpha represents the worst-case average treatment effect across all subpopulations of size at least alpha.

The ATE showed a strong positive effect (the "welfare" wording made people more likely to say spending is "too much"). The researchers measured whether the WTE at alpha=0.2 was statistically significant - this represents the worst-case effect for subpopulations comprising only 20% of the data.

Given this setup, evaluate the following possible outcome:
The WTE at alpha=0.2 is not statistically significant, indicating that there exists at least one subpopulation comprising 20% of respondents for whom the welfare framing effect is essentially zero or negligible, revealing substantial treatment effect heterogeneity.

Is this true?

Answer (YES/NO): NO